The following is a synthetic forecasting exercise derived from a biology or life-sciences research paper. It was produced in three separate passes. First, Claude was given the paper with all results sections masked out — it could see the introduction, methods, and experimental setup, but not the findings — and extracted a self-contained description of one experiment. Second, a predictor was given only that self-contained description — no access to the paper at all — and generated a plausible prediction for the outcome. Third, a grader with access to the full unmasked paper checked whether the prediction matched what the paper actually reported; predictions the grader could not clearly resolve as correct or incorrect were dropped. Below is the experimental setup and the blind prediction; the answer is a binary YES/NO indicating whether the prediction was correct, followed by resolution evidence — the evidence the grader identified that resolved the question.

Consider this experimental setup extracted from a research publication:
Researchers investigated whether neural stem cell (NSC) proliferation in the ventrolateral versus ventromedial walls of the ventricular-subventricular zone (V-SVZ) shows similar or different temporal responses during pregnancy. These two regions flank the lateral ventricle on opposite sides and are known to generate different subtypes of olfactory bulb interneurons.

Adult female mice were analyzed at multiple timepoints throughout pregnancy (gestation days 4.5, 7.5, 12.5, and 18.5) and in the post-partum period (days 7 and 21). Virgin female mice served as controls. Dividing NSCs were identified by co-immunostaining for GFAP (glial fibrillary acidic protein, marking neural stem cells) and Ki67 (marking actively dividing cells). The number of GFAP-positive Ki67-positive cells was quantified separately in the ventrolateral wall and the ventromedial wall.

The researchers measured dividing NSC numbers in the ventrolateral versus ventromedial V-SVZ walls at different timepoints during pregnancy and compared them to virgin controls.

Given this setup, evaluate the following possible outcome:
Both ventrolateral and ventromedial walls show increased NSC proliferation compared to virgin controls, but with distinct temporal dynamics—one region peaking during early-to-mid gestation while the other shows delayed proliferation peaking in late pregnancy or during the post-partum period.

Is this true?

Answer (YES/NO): NO